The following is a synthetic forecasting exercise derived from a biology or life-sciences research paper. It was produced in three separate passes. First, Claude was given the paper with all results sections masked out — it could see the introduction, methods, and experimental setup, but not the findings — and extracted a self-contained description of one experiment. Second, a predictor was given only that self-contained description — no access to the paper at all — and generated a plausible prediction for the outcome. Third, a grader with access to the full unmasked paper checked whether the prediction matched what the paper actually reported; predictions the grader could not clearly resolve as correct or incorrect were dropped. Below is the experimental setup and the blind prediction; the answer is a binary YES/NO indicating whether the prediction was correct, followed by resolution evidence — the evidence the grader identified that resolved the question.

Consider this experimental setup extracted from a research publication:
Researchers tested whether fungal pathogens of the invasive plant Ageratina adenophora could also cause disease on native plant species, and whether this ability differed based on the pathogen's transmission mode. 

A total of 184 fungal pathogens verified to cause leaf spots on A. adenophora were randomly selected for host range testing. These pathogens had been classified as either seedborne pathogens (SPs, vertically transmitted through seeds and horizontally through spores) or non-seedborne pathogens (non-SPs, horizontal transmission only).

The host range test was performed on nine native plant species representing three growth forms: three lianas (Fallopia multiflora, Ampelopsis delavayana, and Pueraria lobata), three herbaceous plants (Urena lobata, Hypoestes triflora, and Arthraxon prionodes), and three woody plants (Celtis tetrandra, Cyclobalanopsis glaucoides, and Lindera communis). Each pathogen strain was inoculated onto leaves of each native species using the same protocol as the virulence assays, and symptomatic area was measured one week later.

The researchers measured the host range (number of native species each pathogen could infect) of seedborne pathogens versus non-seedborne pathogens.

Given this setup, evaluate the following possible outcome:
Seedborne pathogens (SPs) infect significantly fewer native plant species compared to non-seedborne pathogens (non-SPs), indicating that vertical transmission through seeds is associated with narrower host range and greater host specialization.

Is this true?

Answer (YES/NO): YES